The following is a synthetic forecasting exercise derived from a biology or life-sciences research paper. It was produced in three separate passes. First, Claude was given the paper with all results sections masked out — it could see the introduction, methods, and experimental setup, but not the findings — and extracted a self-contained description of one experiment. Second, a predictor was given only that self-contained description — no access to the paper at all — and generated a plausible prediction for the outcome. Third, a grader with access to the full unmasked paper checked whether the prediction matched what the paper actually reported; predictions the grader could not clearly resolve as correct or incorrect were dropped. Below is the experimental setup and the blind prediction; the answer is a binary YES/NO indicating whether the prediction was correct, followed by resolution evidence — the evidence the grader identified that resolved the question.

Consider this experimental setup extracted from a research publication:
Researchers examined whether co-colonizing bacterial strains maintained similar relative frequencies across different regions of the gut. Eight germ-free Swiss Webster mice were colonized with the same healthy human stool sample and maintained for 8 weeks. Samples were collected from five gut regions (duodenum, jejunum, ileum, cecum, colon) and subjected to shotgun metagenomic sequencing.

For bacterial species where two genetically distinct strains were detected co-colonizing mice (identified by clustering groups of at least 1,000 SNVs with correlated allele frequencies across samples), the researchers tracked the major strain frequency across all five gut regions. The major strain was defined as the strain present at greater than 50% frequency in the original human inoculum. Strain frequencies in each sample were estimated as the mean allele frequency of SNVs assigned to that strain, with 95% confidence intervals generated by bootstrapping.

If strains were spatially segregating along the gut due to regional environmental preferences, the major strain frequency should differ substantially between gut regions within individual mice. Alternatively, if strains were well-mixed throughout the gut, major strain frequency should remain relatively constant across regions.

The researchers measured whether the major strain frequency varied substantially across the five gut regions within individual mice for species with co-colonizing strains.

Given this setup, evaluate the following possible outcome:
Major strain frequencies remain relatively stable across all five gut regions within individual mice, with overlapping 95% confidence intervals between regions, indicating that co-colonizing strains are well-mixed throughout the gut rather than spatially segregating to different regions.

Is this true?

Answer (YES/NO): YES